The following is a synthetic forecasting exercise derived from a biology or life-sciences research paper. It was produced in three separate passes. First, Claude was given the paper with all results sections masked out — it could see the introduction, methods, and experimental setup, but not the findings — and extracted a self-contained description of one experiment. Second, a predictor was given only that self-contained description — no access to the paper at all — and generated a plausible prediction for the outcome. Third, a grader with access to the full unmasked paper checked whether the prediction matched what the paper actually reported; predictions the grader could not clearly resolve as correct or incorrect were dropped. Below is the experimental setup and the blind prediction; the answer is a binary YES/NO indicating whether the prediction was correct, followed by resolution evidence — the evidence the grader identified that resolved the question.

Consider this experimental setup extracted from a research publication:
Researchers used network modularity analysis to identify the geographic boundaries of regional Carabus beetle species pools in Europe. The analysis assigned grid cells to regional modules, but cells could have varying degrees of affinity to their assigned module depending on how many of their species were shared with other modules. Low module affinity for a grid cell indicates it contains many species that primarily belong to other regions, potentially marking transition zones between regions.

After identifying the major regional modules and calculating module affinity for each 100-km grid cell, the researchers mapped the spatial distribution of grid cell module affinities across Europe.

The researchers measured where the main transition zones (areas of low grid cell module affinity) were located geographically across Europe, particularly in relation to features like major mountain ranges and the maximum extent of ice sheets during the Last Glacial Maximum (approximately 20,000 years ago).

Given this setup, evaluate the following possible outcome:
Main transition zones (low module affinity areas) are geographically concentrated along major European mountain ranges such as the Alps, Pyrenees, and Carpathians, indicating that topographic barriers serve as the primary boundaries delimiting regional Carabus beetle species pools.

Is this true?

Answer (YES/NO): NO